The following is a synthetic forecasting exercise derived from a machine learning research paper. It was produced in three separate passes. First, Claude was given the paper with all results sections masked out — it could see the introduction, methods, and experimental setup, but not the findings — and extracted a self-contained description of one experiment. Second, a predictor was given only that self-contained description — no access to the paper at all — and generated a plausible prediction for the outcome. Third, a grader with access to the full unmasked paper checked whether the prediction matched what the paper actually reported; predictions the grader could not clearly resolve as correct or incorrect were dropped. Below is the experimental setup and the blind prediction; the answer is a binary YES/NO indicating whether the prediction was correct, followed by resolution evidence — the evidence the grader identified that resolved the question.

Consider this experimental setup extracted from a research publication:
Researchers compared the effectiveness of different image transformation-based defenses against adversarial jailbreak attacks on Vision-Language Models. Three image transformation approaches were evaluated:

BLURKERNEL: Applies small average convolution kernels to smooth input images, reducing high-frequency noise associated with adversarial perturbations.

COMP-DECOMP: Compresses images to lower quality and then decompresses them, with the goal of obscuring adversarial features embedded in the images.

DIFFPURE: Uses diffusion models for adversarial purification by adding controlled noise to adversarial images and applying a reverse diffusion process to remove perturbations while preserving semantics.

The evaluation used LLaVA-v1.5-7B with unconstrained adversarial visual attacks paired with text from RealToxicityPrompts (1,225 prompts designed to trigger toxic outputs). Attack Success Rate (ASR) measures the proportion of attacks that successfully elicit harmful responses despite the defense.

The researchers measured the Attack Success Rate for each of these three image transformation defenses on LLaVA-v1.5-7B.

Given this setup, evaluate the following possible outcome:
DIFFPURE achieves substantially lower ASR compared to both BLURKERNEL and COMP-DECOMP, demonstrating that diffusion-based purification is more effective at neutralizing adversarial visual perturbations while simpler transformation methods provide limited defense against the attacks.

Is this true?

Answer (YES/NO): NO